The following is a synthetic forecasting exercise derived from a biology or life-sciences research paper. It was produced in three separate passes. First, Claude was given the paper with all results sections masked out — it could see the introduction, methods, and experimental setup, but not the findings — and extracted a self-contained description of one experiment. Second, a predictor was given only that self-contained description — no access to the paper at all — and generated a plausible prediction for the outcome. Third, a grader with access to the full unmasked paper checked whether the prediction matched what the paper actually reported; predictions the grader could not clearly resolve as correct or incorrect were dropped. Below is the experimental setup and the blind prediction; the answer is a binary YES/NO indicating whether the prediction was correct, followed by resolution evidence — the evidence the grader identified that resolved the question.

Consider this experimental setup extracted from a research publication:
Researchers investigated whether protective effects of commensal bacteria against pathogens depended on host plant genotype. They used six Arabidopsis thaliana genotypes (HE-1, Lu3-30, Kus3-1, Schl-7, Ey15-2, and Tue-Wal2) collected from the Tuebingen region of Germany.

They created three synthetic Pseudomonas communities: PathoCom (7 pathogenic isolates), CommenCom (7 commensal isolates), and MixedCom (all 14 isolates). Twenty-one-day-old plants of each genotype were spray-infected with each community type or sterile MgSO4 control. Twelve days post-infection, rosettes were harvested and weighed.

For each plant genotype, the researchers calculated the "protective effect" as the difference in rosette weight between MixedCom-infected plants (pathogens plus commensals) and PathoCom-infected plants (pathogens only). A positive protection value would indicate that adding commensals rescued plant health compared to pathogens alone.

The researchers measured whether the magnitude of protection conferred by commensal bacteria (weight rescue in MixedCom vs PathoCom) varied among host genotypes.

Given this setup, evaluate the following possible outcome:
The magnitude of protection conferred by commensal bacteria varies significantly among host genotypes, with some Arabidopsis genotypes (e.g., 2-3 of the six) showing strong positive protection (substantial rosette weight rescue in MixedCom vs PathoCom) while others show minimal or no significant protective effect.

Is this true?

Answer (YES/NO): NO